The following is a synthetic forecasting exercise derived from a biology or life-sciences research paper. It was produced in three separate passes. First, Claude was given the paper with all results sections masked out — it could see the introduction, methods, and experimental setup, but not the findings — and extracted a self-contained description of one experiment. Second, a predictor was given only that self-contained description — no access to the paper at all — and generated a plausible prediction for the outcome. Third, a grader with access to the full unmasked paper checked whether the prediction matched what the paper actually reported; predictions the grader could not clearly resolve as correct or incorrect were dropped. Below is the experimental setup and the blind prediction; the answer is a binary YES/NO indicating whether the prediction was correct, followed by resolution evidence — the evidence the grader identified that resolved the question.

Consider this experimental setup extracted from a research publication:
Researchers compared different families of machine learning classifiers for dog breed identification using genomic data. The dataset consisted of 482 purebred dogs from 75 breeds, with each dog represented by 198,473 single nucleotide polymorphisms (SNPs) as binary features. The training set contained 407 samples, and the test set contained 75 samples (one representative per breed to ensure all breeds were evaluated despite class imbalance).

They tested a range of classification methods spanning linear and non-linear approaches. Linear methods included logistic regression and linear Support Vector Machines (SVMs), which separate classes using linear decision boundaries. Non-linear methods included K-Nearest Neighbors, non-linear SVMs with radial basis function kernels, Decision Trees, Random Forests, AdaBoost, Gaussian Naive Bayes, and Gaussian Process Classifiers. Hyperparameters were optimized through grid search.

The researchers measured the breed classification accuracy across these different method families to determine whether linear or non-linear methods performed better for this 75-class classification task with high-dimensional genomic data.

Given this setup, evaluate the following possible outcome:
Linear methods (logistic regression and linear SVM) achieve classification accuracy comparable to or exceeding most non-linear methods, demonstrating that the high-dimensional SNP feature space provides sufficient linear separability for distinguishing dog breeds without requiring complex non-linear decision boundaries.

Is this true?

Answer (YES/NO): YES